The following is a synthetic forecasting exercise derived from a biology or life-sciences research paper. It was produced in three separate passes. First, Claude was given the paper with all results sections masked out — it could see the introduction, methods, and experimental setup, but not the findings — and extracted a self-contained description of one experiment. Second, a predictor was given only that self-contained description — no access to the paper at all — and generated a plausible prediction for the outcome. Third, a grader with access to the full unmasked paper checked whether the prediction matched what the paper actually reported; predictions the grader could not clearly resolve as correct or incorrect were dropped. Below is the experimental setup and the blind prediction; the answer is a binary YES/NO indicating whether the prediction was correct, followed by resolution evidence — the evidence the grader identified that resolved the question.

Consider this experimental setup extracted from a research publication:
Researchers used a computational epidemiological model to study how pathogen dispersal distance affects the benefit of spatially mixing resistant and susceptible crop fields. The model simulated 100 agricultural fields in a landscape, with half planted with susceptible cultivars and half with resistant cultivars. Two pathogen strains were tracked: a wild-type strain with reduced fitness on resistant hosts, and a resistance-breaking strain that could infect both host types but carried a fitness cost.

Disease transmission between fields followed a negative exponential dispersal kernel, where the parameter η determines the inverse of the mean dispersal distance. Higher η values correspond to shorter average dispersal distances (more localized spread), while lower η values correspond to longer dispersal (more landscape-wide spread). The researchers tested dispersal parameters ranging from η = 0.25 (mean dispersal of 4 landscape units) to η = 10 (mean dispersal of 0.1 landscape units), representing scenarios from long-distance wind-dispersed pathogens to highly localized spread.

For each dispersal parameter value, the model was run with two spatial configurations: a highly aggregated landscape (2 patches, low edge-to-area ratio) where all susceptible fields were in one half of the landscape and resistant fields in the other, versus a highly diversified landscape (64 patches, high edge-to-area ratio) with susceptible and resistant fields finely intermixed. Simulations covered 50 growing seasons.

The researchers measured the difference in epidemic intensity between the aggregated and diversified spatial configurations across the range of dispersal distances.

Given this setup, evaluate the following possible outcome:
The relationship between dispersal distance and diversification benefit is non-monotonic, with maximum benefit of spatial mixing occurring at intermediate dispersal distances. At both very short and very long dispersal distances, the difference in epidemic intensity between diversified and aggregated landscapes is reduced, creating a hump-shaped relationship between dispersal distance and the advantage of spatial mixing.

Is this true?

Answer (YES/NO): NO